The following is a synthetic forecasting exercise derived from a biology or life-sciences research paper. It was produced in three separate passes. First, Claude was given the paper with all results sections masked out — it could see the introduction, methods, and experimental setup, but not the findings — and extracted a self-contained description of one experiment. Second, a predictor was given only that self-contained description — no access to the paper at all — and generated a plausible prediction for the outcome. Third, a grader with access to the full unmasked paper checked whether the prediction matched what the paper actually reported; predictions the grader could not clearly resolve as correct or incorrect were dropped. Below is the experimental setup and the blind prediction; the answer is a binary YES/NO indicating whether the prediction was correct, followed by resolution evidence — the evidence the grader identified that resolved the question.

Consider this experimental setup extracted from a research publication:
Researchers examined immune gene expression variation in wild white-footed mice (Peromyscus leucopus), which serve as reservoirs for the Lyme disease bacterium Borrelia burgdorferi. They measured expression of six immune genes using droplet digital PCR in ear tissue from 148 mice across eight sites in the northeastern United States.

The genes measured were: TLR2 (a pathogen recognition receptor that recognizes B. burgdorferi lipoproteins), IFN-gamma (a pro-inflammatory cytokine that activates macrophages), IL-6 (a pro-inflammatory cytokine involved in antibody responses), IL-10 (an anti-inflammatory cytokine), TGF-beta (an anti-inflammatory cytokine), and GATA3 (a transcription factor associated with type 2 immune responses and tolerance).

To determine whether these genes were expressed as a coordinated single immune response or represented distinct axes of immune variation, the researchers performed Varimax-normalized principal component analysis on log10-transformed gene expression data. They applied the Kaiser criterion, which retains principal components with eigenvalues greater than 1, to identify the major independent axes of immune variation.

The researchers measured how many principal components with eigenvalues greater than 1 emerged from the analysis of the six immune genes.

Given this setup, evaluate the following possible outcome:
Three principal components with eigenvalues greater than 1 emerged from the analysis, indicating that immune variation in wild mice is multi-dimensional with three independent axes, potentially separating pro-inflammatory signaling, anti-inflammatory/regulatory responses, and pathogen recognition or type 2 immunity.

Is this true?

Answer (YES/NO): NO